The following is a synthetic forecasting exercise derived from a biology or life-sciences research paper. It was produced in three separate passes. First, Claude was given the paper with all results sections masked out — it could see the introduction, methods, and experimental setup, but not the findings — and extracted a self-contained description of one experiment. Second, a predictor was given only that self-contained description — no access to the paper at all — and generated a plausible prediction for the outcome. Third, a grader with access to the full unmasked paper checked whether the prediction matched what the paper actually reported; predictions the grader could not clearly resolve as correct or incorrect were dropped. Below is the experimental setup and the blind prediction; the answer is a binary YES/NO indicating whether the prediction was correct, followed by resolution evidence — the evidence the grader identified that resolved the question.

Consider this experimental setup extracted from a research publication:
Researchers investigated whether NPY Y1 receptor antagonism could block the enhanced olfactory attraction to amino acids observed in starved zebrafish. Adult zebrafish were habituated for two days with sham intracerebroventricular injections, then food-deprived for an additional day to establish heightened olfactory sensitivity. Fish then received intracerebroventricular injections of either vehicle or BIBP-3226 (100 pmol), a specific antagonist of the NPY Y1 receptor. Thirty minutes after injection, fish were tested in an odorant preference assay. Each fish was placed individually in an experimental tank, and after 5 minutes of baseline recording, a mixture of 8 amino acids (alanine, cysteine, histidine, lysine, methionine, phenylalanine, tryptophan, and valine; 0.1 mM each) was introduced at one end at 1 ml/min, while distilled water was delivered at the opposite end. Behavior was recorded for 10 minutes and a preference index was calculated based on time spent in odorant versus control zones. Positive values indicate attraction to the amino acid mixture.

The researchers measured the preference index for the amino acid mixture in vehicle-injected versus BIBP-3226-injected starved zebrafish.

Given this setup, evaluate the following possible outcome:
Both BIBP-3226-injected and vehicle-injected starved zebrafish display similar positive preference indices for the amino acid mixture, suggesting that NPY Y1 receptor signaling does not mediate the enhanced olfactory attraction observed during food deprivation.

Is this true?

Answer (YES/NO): NO